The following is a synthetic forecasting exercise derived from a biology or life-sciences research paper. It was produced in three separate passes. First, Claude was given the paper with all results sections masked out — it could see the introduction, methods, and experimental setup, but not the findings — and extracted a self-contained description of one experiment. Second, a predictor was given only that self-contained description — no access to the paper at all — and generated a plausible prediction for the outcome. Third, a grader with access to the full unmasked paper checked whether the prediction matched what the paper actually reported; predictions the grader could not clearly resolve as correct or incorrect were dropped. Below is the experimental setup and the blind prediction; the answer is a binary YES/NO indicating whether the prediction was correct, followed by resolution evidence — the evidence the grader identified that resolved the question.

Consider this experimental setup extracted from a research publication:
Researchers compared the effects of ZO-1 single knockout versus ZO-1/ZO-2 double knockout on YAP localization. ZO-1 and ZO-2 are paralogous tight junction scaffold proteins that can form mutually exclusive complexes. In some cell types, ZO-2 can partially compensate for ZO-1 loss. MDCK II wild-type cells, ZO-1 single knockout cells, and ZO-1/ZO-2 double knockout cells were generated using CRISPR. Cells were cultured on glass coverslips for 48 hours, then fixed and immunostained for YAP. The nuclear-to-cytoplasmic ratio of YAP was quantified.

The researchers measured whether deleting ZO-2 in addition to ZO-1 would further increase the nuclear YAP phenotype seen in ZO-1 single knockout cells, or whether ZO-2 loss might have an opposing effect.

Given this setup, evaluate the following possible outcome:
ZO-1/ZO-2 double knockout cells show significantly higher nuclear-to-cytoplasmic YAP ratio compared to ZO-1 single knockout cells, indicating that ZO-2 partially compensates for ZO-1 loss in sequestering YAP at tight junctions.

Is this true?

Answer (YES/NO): NO